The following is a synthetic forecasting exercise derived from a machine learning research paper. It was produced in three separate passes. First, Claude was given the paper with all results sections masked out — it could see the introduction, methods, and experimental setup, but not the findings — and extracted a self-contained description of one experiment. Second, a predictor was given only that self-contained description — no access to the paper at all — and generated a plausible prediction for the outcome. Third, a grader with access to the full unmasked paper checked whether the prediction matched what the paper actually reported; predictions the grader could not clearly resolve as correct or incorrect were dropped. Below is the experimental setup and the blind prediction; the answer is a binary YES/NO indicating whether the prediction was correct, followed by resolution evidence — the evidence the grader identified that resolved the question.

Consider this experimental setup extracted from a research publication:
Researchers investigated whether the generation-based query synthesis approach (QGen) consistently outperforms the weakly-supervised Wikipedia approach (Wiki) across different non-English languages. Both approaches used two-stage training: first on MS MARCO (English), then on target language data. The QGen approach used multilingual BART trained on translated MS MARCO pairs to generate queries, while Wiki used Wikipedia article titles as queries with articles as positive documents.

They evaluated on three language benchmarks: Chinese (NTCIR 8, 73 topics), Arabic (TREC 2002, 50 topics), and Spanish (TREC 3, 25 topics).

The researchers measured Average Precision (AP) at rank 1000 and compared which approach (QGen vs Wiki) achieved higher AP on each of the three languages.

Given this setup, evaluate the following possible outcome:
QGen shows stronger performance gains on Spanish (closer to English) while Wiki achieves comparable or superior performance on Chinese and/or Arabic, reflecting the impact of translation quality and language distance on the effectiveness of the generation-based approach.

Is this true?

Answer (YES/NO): NO